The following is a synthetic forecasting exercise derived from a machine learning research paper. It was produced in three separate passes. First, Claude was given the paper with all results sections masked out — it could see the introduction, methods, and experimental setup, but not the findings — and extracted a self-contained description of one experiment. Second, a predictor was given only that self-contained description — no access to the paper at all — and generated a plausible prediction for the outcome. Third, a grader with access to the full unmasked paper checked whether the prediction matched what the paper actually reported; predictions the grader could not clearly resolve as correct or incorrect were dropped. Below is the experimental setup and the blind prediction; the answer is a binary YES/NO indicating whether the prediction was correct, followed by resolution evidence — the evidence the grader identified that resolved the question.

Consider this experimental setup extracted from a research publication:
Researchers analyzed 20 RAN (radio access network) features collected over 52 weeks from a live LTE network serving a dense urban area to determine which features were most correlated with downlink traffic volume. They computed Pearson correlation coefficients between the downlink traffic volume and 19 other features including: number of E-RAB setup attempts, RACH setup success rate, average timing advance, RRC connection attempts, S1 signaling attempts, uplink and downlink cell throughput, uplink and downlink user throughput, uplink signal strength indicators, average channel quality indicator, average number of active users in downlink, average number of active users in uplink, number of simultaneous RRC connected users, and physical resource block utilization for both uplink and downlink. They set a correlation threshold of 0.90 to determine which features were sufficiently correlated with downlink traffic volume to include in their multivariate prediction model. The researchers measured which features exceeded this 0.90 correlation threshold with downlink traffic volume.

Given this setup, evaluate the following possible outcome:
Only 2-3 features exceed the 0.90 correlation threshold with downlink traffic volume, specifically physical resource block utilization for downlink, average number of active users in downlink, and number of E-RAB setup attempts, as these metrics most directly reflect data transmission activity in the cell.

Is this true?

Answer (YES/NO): NO